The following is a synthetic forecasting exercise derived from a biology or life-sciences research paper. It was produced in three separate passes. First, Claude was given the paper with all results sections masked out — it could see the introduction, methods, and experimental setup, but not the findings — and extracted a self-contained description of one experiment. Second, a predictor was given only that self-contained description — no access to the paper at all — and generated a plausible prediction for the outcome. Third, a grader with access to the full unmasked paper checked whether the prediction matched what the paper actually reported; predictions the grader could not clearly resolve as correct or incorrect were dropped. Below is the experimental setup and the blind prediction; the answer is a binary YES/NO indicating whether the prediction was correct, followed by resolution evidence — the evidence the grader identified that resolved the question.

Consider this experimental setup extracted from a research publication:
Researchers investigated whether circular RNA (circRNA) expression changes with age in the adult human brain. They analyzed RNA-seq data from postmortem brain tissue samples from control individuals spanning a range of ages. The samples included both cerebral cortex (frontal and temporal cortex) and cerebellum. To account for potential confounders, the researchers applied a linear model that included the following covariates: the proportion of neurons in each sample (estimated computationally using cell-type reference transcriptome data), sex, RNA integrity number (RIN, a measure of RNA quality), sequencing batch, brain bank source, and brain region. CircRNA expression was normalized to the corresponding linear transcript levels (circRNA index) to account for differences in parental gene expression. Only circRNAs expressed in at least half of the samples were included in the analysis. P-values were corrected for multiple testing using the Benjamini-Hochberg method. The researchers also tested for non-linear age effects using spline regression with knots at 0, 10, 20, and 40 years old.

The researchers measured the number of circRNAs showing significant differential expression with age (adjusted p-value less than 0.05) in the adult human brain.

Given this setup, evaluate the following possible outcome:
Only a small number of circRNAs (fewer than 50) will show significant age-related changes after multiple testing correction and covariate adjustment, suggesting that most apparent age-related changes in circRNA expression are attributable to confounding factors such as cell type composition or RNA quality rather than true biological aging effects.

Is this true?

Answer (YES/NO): NO